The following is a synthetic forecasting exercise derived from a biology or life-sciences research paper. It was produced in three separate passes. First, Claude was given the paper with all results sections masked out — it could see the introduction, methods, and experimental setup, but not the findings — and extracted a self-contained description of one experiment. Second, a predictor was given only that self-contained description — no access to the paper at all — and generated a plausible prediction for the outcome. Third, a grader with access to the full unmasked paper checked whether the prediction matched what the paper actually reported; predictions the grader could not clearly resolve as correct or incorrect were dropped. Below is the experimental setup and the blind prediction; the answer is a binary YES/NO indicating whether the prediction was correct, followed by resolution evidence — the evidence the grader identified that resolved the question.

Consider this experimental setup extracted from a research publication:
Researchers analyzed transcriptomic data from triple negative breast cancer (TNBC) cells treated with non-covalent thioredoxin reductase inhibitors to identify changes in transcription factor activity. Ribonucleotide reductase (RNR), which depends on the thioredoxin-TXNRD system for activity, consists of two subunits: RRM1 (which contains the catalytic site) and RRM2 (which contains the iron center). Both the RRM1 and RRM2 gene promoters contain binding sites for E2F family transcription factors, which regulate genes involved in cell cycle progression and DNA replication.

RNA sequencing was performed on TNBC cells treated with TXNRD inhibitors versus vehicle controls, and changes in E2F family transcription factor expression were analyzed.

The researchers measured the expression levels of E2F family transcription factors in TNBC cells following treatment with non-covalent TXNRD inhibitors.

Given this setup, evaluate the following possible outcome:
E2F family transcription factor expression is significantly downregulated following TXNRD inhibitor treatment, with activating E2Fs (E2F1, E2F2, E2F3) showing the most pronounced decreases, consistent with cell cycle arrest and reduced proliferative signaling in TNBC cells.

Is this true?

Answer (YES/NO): NO